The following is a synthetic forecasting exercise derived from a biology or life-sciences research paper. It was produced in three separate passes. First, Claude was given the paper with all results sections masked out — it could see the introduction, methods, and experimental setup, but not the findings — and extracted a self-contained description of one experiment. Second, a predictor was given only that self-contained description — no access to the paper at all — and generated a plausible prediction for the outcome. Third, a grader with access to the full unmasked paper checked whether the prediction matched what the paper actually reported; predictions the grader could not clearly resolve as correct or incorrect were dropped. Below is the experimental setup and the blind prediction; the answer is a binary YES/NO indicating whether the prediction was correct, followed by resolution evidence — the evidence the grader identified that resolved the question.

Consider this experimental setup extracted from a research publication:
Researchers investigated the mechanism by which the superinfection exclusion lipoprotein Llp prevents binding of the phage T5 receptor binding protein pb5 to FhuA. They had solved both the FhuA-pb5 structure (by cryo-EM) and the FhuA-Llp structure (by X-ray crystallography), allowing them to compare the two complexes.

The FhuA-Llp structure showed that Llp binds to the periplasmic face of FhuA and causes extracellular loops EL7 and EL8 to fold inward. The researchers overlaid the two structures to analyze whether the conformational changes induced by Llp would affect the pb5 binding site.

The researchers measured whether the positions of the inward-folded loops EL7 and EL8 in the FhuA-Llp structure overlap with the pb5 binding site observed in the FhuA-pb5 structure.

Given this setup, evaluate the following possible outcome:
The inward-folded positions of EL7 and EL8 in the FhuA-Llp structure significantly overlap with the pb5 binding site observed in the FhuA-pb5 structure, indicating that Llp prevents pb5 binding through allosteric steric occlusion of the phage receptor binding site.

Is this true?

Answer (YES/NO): YES